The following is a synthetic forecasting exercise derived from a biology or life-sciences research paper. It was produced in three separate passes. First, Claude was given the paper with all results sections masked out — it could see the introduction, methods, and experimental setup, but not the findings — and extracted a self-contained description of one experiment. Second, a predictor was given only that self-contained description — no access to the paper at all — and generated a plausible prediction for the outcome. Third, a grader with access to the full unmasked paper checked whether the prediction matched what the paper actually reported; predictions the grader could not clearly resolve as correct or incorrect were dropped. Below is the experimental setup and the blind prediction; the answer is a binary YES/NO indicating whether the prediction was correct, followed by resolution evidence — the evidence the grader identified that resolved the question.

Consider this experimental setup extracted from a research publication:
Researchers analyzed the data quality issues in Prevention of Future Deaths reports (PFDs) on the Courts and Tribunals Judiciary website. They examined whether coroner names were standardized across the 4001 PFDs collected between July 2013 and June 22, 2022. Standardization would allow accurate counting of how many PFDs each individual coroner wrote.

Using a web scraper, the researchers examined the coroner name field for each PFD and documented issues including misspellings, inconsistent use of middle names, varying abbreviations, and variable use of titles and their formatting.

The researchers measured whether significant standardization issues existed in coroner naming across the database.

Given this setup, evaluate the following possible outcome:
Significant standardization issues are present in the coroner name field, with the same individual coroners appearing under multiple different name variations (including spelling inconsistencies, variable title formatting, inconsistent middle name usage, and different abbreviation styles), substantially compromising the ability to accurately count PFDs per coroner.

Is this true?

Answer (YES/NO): YES